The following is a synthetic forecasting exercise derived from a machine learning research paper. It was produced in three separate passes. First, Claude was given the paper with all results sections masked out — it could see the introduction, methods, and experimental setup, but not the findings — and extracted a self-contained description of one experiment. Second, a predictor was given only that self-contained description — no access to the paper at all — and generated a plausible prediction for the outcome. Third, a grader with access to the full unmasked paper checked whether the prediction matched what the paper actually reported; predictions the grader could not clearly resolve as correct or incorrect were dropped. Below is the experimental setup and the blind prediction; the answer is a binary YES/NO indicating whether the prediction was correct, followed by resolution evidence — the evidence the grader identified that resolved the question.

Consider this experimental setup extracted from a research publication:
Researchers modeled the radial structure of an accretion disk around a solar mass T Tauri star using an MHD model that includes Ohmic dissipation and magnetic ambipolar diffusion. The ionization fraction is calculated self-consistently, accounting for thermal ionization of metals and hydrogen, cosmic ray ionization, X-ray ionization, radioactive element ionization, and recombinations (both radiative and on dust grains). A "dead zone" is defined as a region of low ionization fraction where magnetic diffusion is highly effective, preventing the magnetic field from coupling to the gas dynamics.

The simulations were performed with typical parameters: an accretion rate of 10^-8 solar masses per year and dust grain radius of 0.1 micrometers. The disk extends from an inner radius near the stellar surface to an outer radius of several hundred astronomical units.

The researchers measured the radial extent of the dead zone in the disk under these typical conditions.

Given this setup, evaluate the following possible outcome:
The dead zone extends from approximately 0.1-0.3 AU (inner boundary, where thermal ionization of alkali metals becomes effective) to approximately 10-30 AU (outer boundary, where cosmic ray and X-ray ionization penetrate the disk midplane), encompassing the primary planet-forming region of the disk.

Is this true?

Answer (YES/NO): YES